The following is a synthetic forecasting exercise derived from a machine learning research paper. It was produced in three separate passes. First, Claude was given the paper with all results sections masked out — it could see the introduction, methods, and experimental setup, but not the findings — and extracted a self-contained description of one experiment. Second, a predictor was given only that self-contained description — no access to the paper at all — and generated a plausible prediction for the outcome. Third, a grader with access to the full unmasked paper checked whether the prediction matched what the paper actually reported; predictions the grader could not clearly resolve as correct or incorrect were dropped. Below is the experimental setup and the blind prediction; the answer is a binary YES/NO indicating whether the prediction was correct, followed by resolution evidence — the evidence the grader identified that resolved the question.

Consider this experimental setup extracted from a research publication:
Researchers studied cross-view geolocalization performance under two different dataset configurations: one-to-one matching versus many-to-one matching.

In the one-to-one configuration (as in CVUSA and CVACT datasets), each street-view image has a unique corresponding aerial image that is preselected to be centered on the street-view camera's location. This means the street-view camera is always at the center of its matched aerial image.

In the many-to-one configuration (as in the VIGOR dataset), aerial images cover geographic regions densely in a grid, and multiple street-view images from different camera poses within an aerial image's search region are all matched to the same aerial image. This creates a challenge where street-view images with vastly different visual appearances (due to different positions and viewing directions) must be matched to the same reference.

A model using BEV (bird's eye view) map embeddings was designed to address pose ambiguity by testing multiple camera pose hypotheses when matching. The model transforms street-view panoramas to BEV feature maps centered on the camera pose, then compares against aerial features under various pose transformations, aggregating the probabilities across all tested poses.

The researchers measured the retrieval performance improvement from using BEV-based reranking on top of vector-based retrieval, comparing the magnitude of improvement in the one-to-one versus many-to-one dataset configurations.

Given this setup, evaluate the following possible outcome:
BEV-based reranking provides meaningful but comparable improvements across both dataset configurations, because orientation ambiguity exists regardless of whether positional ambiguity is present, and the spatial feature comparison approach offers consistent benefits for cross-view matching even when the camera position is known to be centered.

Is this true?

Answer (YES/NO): NO